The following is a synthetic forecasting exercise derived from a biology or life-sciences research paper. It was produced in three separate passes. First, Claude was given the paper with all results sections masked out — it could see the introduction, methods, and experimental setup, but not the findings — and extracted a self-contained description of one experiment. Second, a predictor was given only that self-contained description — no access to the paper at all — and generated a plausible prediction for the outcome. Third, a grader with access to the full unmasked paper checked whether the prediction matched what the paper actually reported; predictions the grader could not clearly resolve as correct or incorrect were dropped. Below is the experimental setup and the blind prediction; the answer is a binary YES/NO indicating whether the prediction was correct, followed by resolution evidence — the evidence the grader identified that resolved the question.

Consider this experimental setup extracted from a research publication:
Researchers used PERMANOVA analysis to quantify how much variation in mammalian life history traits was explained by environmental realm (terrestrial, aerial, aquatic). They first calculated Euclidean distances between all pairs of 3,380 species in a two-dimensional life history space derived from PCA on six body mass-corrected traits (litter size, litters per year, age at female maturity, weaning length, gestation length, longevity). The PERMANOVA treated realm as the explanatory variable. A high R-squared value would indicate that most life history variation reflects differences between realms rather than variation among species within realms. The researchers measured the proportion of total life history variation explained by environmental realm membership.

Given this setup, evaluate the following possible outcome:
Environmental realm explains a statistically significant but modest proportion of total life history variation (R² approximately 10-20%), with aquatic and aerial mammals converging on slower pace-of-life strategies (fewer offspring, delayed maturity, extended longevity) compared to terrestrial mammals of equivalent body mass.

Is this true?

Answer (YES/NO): NO